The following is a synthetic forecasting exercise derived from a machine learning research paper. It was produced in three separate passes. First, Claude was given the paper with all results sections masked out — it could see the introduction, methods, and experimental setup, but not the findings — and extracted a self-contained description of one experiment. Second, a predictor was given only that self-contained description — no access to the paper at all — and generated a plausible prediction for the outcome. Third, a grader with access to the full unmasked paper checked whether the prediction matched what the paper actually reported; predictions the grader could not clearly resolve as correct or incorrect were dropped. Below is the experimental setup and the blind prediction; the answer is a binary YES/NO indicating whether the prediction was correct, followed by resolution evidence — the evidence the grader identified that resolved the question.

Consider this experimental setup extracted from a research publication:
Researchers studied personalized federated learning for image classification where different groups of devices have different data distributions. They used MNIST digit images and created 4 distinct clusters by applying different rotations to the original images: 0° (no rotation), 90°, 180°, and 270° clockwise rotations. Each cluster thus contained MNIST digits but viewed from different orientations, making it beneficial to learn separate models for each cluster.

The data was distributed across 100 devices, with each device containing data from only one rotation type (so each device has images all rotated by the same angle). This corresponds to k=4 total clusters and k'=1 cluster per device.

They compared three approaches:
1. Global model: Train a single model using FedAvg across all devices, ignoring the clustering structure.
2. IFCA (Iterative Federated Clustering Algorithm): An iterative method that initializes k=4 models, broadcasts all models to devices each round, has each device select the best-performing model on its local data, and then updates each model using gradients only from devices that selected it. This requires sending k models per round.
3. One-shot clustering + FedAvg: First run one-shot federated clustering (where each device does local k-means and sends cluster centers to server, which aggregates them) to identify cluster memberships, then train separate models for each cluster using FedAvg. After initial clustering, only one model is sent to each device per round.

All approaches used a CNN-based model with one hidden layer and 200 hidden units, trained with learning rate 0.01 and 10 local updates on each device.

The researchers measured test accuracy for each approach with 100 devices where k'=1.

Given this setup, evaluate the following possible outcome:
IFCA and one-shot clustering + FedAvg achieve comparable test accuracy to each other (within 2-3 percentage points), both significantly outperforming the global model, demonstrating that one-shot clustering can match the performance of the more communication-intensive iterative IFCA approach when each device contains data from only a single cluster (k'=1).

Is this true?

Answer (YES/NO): NO